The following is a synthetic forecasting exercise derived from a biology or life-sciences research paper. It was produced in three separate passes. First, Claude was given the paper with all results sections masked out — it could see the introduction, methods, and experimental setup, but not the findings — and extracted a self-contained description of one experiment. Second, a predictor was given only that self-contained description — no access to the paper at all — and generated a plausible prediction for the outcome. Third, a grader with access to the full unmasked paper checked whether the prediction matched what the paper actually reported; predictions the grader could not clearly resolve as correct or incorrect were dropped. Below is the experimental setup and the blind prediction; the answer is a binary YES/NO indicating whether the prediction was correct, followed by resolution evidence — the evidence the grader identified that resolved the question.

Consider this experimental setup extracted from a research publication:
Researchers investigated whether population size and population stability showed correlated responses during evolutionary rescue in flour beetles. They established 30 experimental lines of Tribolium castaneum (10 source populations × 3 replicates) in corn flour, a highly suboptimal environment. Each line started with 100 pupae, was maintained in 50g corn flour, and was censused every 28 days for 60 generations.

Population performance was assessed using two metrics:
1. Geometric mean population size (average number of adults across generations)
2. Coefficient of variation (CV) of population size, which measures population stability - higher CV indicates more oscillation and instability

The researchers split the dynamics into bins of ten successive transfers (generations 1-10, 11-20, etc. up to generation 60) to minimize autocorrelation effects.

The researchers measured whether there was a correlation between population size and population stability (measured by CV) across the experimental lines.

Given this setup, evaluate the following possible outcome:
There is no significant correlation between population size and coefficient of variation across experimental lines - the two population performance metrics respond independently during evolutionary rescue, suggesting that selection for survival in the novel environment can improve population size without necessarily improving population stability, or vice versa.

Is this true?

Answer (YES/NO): YES